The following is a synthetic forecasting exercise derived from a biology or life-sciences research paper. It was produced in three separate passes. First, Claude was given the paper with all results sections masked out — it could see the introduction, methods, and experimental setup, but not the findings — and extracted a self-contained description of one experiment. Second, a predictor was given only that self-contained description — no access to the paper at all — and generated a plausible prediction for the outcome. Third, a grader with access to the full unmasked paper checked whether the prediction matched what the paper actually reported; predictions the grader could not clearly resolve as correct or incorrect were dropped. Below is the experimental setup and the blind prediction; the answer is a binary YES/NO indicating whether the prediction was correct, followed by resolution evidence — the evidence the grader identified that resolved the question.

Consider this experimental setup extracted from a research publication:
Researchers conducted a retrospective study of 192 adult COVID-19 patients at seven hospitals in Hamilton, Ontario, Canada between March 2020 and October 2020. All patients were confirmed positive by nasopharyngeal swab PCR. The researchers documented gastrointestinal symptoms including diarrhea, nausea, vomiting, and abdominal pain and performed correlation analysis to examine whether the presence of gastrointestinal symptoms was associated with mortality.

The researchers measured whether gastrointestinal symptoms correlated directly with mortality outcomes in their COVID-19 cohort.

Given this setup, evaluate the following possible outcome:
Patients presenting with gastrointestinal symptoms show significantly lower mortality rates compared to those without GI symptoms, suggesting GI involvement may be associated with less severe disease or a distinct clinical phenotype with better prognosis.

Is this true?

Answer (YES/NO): NO